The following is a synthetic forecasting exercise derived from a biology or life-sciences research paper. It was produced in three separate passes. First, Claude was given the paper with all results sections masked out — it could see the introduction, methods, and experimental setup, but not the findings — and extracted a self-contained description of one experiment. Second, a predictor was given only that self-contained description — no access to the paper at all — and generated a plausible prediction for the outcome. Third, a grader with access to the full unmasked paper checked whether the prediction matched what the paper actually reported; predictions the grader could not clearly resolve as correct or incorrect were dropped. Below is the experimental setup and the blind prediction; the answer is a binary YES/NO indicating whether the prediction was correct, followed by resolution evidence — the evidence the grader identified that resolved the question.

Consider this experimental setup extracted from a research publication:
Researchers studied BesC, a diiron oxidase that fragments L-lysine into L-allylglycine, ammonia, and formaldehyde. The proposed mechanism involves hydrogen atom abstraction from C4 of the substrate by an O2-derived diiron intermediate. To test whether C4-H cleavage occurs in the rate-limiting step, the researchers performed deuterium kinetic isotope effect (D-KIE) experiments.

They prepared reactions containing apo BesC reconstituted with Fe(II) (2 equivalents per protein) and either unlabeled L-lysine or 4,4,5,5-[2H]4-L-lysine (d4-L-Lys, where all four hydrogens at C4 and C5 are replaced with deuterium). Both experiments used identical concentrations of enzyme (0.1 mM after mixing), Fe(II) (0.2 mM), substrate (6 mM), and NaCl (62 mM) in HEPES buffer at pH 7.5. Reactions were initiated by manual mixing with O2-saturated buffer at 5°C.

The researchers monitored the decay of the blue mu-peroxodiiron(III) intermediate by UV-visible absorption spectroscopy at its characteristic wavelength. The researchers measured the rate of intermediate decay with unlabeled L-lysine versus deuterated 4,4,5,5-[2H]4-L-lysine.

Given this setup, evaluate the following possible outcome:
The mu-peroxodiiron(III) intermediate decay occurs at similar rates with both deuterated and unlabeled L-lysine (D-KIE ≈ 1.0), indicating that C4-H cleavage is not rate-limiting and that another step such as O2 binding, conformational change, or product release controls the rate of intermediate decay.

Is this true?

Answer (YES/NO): NO